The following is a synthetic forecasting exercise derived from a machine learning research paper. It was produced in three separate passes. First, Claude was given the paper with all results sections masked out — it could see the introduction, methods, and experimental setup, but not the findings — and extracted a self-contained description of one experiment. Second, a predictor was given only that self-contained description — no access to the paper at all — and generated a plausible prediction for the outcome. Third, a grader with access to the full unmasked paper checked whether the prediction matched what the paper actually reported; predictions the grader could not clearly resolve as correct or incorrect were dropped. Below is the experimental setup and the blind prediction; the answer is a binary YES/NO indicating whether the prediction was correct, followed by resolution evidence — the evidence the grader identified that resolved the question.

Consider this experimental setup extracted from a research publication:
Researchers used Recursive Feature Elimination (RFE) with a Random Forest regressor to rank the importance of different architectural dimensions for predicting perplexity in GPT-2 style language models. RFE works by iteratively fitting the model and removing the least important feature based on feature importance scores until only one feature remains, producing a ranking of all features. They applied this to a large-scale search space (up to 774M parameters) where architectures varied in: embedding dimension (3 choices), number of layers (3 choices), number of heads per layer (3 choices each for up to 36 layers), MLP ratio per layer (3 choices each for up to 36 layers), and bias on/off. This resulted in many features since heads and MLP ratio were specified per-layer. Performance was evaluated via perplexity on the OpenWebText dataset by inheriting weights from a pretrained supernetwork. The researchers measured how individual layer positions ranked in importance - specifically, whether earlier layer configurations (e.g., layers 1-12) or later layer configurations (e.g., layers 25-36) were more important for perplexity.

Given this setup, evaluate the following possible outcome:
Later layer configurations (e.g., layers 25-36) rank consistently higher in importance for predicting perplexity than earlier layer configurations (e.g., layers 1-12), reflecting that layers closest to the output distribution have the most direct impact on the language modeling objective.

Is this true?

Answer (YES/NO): YES